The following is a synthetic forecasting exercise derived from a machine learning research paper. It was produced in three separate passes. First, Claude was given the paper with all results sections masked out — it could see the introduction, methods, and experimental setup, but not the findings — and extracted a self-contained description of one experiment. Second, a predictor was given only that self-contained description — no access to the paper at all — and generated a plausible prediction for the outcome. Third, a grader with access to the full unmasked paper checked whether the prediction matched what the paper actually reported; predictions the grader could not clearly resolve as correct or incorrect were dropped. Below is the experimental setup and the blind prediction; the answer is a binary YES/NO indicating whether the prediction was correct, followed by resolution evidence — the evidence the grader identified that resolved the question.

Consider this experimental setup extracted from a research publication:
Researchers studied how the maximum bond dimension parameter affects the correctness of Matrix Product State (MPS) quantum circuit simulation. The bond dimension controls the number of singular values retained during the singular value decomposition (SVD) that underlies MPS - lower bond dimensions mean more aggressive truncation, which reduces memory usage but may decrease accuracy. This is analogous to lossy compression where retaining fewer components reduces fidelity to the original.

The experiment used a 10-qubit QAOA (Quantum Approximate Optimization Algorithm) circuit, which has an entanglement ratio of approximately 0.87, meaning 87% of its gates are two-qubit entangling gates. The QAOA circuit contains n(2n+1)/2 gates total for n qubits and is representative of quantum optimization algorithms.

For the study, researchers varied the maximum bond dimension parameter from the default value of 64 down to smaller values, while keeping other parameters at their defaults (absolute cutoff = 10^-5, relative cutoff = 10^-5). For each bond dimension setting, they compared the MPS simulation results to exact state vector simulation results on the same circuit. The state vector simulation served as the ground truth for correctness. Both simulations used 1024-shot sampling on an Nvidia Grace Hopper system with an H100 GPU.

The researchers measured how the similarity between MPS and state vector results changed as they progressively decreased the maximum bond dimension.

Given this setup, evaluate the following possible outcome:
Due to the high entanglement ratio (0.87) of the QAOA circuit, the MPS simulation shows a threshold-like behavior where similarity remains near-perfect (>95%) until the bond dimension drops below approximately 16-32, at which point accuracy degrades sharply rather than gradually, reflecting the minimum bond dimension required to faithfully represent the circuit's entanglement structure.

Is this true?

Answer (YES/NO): YES